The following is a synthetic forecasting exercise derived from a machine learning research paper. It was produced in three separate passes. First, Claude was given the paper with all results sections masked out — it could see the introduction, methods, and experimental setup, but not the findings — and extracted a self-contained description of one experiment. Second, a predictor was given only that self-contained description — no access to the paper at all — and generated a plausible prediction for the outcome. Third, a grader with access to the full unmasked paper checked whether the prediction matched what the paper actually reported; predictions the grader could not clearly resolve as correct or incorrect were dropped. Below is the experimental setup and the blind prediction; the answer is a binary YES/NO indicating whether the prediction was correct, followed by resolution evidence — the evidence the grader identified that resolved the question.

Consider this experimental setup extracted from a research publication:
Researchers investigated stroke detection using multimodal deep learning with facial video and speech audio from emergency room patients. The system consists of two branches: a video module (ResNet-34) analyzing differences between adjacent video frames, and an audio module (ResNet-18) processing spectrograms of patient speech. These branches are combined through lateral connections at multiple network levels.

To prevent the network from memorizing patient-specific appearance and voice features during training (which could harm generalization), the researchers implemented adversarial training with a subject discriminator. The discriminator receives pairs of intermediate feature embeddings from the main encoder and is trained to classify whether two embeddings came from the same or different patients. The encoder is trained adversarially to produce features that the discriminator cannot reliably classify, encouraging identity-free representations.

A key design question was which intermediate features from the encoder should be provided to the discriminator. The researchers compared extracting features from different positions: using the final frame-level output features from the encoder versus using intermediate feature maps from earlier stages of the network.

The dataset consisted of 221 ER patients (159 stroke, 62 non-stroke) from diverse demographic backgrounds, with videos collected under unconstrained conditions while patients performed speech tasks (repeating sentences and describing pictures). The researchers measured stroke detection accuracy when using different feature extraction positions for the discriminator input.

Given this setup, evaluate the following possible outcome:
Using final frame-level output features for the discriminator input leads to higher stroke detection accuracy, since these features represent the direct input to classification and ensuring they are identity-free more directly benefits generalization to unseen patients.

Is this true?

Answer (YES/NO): YES